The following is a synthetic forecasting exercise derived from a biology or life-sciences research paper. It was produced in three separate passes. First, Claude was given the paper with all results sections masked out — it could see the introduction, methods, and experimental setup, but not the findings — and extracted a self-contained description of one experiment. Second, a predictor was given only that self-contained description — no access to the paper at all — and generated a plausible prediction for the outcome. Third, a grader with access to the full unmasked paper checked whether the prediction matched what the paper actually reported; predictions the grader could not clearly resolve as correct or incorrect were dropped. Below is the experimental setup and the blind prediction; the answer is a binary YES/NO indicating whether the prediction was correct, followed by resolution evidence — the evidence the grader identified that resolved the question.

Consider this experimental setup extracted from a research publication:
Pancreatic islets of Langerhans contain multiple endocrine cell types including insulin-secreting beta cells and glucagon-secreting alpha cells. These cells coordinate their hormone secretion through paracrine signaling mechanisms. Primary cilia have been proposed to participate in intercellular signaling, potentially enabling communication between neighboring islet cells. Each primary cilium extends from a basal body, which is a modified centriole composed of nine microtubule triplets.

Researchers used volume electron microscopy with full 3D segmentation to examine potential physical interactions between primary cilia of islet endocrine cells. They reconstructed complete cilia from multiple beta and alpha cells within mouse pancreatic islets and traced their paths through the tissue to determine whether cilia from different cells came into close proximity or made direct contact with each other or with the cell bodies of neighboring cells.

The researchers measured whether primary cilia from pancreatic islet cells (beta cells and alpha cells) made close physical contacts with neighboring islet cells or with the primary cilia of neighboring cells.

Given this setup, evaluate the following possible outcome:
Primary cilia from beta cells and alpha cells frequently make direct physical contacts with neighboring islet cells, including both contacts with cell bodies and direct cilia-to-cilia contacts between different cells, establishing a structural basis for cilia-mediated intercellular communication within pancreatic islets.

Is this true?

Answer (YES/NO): YES